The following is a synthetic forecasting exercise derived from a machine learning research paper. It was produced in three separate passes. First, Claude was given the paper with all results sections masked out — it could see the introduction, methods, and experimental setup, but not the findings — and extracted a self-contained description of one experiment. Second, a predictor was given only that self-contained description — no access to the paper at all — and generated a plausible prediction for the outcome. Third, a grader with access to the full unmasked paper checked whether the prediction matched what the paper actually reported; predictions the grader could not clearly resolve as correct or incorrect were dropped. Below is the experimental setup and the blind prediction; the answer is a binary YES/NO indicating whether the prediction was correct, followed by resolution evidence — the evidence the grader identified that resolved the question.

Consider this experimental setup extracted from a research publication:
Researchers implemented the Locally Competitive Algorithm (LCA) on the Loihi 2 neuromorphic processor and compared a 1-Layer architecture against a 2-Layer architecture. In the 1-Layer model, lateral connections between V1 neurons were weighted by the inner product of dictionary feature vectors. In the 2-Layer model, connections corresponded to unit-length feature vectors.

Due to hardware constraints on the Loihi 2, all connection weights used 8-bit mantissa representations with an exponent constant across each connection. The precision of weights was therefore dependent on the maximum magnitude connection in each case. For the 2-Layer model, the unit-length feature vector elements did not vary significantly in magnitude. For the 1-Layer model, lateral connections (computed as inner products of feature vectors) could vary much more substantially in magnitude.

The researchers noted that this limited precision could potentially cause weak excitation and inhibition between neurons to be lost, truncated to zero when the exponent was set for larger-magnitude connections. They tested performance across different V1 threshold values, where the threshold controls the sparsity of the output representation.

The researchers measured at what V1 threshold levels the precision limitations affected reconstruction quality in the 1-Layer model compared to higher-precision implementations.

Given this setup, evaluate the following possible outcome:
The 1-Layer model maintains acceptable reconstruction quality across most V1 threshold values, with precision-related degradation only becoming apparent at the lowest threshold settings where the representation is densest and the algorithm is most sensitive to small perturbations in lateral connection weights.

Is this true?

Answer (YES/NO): YES